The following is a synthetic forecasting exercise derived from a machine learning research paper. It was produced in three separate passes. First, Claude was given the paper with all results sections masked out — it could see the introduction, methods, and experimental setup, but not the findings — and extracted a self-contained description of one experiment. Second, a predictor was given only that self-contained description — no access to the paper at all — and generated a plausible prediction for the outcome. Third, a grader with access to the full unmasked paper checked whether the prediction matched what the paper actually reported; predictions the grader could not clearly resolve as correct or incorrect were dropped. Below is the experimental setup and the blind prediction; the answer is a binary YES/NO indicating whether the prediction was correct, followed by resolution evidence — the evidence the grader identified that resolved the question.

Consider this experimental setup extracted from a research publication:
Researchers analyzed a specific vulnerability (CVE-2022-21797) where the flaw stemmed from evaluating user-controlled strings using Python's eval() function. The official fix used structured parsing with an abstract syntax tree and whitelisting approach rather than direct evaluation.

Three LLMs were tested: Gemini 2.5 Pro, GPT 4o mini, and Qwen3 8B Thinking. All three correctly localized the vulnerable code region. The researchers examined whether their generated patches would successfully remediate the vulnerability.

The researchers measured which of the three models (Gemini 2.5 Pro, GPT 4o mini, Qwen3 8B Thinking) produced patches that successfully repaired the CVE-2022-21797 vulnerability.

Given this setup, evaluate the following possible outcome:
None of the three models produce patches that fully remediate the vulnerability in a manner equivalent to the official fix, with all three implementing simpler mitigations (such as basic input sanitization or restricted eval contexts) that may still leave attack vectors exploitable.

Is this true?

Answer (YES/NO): NO